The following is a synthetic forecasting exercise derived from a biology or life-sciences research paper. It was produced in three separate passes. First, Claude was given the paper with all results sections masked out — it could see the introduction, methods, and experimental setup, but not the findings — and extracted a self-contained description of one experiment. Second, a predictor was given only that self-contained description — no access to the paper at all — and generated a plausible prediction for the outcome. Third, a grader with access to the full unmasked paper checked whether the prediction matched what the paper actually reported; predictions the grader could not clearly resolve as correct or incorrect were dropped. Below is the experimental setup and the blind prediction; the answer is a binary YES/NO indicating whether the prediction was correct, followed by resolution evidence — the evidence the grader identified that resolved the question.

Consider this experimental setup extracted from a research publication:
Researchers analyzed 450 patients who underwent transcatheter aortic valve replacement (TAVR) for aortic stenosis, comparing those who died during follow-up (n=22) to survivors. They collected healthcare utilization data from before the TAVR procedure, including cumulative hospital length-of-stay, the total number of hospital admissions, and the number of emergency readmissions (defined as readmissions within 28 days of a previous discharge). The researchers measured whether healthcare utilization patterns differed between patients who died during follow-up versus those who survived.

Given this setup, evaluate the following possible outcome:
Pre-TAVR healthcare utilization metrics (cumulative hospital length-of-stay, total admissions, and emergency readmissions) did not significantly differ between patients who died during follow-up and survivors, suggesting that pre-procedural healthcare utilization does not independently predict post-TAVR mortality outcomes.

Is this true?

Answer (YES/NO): NO